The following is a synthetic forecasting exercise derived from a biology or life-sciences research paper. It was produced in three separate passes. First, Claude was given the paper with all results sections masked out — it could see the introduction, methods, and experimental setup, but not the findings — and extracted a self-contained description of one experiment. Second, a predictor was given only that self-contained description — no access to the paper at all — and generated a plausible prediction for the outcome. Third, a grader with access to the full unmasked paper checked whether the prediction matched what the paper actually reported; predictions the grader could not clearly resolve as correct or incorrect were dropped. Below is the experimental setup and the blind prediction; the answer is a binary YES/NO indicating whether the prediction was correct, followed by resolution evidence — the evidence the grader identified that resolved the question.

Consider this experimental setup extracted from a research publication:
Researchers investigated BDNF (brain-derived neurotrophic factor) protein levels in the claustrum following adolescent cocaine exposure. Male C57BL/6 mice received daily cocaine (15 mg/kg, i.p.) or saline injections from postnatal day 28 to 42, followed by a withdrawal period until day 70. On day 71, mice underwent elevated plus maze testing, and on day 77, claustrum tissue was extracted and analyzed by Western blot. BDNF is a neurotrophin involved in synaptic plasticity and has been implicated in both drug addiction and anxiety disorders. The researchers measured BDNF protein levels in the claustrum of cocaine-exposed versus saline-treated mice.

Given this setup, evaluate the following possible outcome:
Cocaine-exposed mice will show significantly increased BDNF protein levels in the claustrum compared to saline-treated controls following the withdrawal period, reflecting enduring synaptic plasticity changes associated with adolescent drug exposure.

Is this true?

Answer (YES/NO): YES